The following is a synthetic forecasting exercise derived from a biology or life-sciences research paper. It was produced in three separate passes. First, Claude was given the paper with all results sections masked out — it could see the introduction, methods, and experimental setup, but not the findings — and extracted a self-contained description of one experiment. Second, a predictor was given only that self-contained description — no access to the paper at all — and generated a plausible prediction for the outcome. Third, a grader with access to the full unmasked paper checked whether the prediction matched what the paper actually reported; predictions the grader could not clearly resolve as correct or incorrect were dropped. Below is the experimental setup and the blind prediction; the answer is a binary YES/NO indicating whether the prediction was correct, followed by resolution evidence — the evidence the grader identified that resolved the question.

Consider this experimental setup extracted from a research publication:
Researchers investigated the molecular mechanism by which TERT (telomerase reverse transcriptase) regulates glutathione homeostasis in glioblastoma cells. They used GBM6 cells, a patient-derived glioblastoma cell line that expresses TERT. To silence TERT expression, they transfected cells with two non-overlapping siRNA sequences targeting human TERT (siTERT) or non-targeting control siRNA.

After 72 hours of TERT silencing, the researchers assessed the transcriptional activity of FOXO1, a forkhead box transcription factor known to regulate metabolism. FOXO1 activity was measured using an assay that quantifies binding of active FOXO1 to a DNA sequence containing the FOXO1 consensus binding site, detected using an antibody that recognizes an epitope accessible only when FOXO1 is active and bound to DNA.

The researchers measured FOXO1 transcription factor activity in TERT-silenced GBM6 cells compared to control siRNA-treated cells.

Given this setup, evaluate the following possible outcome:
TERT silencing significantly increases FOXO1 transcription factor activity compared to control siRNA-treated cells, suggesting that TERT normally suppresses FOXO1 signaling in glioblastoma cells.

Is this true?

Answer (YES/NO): YES